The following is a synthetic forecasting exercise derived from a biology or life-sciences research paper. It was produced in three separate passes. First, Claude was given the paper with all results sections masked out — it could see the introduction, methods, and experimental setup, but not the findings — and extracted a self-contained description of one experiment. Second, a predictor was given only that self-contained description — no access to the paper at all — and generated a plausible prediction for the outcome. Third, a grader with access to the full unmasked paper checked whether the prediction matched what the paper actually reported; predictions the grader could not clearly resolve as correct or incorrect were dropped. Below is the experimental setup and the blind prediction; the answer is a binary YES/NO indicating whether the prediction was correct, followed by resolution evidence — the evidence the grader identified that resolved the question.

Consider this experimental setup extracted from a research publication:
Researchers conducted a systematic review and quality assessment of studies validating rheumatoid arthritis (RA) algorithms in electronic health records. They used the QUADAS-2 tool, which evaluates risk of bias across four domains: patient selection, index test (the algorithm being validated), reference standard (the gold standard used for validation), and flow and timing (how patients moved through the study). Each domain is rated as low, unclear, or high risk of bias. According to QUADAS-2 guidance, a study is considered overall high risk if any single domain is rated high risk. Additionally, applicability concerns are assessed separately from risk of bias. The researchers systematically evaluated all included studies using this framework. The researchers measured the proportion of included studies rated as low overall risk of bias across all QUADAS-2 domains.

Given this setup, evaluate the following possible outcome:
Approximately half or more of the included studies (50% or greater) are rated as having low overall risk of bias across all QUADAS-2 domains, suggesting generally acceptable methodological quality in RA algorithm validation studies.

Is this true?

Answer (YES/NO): NO